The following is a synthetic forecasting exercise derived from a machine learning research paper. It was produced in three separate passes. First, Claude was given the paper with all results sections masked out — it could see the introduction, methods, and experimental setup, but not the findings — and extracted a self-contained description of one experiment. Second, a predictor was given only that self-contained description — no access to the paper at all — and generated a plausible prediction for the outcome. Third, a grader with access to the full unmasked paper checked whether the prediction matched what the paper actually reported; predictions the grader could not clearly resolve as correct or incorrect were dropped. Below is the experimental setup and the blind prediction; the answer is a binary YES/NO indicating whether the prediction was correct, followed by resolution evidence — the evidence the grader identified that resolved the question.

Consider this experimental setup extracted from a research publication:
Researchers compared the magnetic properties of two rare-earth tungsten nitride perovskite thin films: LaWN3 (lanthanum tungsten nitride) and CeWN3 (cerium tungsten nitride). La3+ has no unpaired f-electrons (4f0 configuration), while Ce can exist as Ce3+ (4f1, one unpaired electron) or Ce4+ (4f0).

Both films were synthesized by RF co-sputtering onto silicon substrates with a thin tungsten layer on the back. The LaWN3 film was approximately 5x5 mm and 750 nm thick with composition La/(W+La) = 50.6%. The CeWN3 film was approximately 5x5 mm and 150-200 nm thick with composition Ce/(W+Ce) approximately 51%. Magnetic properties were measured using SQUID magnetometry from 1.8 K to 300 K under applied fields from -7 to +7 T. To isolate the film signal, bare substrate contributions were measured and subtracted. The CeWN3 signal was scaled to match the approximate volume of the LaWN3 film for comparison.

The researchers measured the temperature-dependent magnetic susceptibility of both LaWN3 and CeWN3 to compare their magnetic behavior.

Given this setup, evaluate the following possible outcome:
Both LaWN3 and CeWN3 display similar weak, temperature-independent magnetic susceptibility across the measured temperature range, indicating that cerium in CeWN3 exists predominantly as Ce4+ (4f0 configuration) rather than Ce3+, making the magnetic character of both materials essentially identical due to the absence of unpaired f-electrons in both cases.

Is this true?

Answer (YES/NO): NO